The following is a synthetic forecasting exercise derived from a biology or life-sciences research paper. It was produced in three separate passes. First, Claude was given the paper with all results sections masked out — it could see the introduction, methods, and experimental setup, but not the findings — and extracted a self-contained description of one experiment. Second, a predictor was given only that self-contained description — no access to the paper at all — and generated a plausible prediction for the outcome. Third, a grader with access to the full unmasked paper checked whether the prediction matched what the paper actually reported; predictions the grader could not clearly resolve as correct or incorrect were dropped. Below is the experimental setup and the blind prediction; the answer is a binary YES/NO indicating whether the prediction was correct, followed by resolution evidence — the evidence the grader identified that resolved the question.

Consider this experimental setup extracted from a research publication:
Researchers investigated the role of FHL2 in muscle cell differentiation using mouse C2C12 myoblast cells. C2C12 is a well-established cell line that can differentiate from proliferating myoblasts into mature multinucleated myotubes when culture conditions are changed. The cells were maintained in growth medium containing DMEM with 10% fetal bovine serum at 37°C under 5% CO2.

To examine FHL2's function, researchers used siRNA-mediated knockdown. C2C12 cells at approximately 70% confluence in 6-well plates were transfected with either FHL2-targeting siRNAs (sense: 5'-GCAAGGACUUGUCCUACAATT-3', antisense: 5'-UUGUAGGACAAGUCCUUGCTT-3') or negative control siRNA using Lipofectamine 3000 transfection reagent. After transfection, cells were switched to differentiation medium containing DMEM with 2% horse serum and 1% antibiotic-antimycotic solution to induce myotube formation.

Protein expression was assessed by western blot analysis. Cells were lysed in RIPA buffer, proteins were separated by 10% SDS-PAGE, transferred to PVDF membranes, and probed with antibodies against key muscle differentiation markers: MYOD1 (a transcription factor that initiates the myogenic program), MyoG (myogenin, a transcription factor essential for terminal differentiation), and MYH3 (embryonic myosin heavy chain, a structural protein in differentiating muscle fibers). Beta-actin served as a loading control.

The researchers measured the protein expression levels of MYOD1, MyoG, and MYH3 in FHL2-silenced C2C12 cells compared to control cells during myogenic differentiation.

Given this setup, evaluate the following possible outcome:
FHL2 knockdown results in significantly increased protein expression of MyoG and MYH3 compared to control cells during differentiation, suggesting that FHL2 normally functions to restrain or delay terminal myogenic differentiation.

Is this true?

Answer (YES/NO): NO